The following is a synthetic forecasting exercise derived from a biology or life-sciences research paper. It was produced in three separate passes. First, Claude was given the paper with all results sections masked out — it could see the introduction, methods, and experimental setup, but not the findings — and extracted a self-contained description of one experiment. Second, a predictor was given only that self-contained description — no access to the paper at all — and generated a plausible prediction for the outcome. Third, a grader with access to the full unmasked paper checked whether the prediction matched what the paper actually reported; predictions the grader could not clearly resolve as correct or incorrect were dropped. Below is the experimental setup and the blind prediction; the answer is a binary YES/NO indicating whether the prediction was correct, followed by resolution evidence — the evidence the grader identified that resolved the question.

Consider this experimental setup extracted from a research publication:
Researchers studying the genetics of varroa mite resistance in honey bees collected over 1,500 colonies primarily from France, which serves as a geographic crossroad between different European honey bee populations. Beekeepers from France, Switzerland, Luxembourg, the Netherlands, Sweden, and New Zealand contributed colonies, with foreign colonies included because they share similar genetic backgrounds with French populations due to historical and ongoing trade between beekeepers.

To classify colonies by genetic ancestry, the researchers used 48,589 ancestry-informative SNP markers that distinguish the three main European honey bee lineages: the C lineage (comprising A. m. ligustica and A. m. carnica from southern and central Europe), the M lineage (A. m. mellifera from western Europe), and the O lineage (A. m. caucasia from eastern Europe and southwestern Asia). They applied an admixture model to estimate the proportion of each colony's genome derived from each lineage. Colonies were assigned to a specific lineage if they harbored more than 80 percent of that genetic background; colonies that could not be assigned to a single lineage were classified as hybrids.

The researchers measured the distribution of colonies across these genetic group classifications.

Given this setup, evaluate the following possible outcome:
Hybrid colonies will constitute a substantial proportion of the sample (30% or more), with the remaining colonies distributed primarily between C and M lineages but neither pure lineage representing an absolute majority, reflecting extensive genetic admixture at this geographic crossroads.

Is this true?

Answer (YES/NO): NO